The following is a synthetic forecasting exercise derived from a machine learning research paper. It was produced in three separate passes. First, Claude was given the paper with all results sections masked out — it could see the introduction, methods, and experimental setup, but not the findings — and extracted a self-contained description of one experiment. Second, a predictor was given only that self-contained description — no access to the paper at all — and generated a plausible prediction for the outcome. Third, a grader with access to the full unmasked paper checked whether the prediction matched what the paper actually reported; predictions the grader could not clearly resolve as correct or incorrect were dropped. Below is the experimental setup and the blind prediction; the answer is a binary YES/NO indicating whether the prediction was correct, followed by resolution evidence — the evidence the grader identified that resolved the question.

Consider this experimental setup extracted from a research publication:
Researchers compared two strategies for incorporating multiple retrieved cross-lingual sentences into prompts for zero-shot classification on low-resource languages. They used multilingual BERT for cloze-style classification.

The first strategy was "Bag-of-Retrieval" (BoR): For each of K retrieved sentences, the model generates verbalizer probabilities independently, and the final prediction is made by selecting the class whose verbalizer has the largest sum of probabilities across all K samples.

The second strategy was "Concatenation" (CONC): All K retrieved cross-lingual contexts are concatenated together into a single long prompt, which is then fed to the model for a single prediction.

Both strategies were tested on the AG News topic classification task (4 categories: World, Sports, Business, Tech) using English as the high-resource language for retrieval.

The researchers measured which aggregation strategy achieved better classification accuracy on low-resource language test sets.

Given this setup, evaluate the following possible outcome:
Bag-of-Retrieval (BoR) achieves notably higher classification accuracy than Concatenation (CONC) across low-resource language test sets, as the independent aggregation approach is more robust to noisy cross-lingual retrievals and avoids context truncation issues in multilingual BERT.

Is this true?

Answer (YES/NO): YES